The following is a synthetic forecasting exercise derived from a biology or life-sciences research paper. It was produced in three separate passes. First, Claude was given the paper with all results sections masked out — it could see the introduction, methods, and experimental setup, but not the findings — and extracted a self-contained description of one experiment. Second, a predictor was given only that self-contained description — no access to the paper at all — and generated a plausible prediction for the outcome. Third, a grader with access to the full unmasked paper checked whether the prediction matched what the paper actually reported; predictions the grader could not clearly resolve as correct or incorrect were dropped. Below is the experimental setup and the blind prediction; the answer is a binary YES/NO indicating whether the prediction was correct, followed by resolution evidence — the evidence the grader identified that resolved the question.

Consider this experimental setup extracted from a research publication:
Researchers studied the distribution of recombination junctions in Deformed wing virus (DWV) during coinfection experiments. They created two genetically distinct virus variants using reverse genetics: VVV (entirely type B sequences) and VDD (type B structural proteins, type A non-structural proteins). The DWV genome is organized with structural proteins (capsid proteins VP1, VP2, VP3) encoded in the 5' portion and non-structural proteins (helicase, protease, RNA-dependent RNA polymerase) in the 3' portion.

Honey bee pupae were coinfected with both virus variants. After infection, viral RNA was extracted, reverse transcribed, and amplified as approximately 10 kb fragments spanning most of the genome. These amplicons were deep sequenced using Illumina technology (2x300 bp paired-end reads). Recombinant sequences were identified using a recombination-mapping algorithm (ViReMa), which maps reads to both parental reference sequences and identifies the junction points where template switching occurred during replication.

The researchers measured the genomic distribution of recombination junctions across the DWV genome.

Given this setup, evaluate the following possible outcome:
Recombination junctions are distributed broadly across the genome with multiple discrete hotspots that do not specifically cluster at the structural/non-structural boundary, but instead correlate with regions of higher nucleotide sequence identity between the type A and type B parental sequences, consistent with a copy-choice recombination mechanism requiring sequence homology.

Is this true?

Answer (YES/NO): NO